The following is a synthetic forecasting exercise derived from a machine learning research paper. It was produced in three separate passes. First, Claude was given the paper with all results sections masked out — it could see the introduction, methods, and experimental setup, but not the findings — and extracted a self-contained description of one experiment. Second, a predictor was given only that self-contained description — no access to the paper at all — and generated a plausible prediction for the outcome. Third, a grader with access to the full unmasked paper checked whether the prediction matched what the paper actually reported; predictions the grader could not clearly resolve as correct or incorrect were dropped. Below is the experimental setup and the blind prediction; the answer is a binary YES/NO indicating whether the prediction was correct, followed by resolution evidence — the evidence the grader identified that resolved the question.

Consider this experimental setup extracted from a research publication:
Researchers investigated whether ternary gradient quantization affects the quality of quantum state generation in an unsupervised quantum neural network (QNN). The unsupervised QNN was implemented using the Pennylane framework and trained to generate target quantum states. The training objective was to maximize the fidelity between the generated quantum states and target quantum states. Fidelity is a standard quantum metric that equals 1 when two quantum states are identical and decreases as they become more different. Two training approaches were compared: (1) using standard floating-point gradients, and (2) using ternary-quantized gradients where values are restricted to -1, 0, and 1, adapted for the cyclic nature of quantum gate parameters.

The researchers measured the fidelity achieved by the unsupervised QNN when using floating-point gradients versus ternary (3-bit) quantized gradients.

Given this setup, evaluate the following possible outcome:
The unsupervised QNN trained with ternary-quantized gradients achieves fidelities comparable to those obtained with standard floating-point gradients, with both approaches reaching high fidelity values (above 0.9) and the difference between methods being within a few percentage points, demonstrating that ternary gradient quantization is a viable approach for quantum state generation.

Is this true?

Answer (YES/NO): YES